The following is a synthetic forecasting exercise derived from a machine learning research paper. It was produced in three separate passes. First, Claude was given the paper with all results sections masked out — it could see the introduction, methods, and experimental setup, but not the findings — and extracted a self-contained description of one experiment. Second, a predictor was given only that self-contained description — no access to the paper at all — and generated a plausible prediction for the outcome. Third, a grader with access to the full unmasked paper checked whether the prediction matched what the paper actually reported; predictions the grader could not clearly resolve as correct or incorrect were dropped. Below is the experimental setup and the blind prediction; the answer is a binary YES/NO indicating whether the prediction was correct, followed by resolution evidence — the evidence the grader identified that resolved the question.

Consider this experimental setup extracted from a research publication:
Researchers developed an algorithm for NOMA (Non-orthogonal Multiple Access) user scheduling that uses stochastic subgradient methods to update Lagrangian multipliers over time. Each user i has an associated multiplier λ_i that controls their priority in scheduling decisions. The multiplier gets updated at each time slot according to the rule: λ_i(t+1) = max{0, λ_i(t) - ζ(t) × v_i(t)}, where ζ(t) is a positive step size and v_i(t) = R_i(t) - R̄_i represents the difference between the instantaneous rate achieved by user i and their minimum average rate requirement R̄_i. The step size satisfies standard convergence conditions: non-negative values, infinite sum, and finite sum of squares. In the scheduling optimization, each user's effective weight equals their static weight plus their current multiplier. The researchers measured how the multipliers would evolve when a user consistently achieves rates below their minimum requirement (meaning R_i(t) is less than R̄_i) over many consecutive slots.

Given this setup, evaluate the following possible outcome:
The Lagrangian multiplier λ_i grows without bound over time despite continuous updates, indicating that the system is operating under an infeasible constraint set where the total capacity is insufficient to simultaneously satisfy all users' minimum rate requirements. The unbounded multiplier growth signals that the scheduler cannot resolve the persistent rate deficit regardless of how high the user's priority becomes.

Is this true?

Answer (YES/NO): NO